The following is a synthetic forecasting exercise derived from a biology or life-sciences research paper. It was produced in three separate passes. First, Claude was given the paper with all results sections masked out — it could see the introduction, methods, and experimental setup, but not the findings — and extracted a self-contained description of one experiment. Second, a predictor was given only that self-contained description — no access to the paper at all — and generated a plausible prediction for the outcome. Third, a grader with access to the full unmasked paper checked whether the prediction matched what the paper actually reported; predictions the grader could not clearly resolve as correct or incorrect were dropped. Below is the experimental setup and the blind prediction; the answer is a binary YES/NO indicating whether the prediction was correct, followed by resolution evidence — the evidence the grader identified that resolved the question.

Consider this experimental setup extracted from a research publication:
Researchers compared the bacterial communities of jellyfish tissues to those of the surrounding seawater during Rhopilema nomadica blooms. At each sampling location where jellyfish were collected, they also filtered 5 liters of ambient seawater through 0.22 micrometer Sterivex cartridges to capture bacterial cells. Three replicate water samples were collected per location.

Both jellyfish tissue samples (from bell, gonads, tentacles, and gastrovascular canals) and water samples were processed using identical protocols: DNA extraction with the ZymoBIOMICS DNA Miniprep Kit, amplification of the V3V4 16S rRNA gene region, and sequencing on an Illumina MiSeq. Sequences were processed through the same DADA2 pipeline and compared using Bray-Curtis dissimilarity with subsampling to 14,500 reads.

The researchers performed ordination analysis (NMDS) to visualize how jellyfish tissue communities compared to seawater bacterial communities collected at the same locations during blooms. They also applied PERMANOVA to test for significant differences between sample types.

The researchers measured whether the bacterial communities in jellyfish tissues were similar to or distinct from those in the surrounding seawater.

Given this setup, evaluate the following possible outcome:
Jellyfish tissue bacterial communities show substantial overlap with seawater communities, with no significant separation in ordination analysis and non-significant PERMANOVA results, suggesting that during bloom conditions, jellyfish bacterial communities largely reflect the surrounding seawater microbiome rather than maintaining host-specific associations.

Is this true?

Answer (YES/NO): NO